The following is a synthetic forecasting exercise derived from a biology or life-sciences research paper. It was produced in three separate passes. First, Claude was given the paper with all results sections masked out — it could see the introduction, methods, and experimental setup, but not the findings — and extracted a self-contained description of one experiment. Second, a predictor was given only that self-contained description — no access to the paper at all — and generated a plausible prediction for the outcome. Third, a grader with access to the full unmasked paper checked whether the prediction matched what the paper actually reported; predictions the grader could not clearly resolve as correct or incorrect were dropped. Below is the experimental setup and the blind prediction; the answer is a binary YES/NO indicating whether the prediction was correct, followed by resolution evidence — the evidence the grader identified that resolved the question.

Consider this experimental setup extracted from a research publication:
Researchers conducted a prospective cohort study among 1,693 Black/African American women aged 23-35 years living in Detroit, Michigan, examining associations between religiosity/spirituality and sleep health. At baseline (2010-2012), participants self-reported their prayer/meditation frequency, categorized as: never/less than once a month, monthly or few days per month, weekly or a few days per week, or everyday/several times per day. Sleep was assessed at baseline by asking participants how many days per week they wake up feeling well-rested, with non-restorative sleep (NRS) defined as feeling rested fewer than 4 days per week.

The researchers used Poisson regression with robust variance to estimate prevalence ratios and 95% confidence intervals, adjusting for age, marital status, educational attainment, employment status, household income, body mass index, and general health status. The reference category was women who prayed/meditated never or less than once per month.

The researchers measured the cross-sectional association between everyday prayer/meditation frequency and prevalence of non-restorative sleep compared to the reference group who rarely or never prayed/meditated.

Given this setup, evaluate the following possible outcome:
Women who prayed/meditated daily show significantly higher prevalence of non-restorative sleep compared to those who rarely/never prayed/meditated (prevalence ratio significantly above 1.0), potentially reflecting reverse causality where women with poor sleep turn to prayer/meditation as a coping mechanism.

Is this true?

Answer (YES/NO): YES